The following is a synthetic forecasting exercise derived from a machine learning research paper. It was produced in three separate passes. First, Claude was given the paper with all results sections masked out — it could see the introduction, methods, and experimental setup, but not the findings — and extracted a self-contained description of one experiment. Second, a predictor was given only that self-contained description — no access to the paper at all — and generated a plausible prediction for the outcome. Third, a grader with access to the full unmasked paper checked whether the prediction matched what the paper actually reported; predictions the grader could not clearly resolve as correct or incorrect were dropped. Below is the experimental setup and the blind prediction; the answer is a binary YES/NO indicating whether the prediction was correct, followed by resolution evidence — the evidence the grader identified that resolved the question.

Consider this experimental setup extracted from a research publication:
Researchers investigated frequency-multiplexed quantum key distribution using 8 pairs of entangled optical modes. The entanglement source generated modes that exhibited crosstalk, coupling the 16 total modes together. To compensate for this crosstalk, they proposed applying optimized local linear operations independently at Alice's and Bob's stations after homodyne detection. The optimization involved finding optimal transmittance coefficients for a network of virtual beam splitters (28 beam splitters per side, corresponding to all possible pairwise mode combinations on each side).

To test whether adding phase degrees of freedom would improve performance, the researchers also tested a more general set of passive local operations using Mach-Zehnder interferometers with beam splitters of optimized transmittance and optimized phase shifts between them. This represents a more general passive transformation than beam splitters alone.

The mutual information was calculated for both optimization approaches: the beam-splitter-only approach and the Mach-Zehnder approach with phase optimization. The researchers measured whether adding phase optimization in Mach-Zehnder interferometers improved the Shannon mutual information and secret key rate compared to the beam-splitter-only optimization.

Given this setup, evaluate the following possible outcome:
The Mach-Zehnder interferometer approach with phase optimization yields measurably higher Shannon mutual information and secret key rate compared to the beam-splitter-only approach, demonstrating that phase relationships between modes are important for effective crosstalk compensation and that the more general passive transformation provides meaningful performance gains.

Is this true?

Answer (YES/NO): NO